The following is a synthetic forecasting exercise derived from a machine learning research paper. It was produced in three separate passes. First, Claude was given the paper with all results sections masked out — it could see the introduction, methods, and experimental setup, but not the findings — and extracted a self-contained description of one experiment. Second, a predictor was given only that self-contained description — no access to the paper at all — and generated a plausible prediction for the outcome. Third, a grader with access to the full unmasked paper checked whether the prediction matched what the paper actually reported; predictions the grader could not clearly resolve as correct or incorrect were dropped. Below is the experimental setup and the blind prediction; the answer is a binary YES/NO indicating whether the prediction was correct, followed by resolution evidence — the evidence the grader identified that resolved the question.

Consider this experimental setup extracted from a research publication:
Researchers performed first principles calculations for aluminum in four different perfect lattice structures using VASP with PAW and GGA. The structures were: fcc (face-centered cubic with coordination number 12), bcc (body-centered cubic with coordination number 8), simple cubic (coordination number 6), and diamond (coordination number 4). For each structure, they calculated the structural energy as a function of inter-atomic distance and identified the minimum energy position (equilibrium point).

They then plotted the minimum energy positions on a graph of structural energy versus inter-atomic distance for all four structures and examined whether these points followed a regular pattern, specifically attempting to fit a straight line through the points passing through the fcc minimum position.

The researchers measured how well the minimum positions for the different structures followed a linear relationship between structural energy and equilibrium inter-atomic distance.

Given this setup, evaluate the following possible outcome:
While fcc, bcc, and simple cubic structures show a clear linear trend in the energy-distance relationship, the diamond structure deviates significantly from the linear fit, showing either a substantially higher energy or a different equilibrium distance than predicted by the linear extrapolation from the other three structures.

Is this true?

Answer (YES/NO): NO